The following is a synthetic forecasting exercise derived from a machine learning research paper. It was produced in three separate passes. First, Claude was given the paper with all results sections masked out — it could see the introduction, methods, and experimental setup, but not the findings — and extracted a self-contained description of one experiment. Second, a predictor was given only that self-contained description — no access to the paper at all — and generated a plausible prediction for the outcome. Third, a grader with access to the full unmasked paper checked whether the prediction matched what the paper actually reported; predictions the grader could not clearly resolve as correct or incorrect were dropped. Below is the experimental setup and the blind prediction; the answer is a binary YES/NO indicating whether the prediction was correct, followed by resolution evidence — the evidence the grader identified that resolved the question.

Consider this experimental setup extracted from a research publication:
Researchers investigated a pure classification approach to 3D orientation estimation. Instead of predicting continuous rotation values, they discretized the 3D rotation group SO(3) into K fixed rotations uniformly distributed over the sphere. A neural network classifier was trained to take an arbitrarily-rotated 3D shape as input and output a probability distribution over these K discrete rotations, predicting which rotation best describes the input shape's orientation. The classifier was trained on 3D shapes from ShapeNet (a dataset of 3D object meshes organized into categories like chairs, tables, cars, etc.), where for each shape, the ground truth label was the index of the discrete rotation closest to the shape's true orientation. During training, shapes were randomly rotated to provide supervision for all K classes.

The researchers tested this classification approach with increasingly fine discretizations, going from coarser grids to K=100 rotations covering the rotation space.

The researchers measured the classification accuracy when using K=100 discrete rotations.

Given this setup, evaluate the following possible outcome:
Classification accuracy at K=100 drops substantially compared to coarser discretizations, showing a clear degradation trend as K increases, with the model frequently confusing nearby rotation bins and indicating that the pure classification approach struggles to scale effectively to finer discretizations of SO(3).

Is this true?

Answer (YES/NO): NO